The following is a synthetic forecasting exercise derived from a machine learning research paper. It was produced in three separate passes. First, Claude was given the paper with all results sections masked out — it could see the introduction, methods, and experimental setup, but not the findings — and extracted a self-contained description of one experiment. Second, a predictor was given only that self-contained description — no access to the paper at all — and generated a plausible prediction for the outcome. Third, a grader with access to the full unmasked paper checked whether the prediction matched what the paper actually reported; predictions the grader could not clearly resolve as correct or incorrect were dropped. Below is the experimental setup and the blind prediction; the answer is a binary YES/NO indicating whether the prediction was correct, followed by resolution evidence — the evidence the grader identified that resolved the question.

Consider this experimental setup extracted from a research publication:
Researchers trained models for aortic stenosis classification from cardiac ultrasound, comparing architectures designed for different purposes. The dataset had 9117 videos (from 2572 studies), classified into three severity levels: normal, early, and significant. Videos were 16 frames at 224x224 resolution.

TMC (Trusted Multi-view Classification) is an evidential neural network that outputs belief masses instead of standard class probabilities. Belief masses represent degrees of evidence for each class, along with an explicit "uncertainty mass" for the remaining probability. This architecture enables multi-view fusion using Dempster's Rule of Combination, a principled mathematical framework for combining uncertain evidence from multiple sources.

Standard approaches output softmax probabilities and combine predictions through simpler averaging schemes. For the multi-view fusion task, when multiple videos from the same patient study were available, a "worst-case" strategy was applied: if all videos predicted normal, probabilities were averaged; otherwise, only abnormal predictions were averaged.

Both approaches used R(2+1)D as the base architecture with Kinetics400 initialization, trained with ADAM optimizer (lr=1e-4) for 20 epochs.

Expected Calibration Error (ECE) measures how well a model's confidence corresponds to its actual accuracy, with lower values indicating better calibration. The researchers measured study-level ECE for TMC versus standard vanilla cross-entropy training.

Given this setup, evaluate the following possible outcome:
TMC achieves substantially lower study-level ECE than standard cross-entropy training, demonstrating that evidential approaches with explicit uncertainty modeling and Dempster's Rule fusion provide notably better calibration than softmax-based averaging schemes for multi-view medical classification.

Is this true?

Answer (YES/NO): NO